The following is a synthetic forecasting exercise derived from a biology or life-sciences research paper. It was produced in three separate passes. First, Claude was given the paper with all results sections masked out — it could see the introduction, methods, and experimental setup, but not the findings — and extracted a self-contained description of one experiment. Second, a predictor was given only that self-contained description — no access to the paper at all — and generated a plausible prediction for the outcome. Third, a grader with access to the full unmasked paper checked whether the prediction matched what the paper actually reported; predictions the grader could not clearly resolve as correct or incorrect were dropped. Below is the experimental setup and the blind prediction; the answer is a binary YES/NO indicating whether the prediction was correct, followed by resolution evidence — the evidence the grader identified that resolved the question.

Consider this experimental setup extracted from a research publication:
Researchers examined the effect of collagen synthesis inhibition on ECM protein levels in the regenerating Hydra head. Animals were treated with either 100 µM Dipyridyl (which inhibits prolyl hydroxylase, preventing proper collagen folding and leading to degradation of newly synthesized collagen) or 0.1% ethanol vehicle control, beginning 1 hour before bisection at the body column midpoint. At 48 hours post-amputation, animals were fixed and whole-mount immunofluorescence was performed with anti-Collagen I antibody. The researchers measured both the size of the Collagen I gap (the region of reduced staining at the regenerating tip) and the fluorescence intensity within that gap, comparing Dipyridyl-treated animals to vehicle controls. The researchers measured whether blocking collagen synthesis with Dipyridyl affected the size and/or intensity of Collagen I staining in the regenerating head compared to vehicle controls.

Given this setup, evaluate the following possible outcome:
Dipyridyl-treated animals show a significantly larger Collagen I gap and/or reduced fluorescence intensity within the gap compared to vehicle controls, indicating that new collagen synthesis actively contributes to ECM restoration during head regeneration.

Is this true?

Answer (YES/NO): YES